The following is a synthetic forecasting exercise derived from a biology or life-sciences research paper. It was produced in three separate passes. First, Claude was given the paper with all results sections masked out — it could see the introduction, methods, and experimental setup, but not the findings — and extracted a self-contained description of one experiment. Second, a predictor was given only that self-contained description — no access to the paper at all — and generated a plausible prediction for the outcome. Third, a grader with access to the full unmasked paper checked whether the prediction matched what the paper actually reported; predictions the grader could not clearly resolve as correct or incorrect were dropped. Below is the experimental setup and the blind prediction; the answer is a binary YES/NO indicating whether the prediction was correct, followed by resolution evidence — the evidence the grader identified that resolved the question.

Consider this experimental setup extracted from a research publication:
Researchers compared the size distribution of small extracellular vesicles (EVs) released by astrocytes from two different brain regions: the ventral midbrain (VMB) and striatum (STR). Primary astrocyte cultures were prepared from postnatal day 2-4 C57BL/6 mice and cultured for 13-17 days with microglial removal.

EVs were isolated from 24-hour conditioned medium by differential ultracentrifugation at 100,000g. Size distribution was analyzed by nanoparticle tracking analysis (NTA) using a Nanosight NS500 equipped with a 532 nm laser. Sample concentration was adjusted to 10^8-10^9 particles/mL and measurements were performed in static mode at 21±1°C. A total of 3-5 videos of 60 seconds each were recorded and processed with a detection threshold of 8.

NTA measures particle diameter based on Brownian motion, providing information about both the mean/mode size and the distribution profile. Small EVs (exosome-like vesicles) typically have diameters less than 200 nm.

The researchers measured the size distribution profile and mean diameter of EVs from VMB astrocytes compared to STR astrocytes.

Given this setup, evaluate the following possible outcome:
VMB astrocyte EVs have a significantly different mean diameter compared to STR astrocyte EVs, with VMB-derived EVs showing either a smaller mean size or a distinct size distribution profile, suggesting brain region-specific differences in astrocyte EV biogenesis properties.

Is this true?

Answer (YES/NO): NO